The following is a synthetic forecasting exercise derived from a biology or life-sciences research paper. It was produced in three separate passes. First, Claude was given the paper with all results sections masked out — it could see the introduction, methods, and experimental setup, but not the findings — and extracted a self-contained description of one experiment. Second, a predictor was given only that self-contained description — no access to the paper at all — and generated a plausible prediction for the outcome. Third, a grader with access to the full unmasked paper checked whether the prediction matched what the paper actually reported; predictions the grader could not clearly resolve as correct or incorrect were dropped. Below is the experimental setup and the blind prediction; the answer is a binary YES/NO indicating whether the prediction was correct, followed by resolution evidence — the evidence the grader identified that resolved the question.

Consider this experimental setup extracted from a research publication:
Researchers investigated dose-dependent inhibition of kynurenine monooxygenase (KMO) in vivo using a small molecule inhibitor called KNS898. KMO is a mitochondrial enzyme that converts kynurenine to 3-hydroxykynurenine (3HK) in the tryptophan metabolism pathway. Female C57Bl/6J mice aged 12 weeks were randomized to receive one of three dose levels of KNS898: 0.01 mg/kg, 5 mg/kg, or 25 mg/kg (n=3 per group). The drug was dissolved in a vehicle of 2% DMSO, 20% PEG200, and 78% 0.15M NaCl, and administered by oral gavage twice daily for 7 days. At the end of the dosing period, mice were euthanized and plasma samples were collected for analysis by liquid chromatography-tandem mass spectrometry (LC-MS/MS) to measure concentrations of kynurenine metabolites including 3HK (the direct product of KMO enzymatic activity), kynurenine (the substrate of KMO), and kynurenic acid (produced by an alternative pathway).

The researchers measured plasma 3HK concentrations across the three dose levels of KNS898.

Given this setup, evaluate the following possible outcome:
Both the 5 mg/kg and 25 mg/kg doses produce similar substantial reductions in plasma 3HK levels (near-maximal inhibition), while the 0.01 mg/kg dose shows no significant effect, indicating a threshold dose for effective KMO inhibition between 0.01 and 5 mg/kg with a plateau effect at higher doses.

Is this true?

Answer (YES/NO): NO